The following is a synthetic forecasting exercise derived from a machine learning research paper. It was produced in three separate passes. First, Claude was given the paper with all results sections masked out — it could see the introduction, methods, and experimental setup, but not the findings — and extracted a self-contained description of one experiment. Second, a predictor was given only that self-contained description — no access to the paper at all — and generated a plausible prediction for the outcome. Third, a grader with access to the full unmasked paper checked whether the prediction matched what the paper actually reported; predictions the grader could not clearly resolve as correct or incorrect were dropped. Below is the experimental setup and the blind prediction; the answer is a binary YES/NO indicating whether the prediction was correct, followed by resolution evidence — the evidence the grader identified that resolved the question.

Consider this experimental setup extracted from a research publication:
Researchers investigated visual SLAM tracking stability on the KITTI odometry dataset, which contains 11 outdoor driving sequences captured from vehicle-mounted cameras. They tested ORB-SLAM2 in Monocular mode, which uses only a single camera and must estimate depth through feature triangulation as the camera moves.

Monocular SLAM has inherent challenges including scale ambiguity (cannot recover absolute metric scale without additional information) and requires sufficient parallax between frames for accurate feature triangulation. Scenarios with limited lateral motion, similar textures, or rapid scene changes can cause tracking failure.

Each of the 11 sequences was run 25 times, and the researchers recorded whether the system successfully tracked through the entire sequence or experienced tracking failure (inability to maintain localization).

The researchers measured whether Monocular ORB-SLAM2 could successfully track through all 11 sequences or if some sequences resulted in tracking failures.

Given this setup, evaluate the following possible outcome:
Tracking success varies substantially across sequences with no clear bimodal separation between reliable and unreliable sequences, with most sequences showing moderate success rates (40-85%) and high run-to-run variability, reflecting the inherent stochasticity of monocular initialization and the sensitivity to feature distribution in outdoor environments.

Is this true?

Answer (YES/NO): NO